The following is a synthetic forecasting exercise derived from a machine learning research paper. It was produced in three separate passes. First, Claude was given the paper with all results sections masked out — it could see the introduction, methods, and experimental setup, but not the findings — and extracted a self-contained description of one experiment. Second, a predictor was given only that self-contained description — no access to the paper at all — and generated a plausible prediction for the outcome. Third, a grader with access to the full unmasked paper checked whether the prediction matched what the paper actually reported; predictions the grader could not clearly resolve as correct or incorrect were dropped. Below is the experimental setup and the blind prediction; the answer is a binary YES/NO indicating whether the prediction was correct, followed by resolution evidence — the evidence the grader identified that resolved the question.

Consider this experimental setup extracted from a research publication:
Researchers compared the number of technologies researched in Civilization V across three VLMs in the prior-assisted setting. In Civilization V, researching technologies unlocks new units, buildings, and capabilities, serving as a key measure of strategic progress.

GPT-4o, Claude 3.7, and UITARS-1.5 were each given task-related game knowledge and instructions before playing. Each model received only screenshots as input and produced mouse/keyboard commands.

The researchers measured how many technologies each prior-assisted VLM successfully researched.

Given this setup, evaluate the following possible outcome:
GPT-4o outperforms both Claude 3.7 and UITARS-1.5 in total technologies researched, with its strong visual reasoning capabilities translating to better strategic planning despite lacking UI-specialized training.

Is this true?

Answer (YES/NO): NO